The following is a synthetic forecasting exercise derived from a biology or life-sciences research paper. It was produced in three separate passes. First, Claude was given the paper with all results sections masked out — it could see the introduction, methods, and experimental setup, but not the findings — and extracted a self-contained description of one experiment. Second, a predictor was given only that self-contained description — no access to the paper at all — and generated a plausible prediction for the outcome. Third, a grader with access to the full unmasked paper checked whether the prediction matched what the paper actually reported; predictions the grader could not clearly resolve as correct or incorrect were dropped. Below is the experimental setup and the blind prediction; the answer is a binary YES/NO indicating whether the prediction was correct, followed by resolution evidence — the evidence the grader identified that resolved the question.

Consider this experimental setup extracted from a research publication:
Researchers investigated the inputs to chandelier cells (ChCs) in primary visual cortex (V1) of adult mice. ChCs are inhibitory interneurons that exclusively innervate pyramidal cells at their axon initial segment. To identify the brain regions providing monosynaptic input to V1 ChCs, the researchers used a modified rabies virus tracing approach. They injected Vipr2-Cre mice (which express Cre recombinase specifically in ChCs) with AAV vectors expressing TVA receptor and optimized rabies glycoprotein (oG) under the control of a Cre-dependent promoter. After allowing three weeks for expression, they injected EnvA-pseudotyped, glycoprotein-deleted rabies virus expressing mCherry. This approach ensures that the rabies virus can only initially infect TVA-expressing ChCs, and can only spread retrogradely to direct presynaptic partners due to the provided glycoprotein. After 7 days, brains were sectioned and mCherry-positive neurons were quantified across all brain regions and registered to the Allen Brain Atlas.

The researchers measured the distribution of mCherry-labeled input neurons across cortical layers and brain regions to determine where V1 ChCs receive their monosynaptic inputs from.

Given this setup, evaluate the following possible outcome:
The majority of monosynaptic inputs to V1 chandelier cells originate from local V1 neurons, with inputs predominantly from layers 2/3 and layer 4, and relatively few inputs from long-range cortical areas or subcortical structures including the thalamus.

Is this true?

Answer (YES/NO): NO